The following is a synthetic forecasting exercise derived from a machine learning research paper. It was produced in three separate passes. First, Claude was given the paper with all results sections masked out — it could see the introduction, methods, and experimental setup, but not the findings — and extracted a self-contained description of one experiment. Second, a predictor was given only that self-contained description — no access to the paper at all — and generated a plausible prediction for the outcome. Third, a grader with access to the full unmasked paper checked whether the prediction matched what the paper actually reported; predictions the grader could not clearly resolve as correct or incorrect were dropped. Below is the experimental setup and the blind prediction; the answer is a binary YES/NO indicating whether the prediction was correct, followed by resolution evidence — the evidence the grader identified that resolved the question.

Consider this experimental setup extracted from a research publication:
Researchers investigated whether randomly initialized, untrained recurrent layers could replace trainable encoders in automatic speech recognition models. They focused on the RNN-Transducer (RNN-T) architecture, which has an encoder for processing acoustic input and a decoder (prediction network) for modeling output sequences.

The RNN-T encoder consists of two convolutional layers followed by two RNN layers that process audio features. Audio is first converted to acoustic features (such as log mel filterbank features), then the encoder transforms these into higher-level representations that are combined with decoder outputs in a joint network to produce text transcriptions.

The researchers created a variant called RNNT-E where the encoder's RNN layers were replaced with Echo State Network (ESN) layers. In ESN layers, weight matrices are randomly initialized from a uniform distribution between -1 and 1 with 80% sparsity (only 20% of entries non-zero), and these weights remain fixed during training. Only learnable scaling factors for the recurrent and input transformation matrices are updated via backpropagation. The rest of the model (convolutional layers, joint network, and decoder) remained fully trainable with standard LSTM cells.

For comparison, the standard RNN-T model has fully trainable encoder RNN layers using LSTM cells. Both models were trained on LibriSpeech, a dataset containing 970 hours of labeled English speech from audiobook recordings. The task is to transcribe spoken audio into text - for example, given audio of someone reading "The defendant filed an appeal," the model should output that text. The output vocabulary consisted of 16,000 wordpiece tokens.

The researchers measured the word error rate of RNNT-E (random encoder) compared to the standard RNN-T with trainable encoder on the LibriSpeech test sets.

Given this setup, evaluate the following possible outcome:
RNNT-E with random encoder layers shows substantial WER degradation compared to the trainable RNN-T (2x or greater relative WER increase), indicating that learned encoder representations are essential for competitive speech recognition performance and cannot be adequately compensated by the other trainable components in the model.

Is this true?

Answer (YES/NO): YES